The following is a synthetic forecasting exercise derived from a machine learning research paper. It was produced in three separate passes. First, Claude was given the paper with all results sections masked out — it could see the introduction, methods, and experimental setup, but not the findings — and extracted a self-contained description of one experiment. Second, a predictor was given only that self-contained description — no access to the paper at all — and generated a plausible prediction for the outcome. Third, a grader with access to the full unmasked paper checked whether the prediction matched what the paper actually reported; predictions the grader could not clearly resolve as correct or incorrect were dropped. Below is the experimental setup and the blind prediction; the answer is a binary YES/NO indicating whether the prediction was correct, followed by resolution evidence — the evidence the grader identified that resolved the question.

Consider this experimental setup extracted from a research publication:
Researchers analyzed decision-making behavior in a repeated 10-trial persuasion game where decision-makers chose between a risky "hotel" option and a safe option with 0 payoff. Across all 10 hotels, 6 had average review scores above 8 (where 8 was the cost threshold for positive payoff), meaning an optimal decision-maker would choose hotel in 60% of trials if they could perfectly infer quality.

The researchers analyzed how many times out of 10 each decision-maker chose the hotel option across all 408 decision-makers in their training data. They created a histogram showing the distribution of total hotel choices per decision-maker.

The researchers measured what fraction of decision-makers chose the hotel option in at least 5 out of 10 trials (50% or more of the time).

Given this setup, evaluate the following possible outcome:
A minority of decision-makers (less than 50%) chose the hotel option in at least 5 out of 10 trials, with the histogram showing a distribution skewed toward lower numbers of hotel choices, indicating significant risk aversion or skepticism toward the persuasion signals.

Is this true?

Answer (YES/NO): NO